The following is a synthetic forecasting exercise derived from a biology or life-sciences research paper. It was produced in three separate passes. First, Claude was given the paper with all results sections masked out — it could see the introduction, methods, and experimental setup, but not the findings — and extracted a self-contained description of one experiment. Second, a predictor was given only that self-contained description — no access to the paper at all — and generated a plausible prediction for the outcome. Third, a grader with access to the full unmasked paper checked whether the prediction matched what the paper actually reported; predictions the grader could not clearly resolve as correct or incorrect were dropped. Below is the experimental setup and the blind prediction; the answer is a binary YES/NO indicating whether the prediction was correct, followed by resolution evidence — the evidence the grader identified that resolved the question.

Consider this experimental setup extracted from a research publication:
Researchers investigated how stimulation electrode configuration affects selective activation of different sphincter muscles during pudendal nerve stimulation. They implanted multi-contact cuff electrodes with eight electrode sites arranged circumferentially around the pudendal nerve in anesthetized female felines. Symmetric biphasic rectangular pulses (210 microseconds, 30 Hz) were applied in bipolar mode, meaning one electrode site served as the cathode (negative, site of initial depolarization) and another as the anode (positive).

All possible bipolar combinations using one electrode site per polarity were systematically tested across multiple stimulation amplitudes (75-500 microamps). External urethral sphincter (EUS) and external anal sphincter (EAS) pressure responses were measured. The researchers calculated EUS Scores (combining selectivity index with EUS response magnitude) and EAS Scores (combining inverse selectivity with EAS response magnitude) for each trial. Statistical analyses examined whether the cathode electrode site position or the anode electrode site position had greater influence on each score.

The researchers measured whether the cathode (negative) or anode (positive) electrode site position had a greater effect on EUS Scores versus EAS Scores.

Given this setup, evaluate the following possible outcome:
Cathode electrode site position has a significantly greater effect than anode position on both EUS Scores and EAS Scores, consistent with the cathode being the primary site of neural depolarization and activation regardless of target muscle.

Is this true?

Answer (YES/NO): NO